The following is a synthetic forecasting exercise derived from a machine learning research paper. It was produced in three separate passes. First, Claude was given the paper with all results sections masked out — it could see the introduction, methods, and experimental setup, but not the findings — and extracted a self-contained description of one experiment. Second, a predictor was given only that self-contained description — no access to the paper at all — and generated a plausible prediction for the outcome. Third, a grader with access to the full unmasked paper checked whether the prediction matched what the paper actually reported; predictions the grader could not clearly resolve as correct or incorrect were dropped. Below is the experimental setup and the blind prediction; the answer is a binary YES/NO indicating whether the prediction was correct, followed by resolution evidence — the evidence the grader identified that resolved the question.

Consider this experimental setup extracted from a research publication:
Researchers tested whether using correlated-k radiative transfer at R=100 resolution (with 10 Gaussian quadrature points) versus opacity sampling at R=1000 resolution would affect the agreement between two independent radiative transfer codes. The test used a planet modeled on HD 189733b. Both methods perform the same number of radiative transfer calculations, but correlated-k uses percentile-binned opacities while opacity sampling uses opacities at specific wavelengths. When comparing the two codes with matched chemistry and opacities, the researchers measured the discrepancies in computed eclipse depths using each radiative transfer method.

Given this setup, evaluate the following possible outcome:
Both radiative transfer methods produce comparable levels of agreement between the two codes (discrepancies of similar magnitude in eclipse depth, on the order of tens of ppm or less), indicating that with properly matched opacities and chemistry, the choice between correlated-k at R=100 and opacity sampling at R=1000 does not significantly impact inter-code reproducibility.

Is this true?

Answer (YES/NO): NO